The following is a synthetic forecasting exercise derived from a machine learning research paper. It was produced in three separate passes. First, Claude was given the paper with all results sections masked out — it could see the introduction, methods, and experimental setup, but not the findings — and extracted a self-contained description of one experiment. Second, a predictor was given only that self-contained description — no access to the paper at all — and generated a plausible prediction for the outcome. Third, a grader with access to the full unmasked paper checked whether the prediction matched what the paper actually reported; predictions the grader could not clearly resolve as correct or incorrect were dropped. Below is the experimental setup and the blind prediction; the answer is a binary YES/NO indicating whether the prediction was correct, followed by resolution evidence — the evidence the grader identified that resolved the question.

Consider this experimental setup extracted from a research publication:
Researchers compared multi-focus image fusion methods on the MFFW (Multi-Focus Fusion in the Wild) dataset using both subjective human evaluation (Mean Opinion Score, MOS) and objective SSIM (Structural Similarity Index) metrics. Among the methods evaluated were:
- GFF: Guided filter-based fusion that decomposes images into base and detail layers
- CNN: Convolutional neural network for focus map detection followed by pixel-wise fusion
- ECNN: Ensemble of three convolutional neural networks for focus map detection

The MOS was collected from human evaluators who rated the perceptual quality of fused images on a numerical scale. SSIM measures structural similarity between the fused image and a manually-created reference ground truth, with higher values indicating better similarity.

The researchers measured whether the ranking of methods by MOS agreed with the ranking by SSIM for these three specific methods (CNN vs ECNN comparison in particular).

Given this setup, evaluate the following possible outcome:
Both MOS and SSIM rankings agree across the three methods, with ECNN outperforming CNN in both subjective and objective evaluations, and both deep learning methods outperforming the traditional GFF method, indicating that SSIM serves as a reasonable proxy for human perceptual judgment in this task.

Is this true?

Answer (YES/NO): NO